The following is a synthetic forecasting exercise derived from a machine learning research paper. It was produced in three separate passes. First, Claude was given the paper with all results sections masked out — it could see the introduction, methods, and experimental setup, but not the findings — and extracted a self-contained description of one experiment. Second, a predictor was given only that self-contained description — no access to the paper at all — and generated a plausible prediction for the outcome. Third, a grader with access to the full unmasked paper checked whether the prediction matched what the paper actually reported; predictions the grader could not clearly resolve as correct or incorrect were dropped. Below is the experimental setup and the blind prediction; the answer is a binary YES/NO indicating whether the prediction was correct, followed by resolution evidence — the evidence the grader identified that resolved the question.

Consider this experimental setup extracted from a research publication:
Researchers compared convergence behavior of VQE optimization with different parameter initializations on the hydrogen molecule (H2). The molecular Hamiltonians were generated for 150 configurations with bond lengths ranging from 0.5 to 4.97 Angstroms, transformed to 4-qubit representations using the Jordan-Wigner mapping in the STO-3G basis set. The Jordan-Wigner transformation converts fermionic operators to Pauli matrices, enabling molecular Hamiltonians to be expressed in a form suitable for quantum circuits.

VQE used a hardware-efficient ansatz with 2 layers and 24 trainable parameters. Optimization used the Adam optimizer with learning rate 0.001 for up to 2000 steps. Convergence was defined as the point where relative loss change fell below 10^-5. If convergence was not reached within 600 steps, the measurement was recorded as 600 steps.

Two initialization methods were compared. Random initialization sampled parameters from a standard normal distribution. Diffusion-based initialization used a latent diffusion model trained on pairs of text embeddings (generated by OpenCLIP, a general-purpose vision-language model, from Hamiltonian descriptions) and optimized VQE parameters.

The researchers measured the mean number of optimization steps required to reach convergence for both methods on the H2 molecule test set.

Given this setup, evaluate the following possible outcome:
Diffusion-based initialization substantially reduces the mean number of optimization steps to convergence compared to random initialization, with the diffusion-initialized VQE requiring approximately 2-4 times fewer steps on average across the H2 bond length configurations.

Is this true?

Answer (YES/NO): NO